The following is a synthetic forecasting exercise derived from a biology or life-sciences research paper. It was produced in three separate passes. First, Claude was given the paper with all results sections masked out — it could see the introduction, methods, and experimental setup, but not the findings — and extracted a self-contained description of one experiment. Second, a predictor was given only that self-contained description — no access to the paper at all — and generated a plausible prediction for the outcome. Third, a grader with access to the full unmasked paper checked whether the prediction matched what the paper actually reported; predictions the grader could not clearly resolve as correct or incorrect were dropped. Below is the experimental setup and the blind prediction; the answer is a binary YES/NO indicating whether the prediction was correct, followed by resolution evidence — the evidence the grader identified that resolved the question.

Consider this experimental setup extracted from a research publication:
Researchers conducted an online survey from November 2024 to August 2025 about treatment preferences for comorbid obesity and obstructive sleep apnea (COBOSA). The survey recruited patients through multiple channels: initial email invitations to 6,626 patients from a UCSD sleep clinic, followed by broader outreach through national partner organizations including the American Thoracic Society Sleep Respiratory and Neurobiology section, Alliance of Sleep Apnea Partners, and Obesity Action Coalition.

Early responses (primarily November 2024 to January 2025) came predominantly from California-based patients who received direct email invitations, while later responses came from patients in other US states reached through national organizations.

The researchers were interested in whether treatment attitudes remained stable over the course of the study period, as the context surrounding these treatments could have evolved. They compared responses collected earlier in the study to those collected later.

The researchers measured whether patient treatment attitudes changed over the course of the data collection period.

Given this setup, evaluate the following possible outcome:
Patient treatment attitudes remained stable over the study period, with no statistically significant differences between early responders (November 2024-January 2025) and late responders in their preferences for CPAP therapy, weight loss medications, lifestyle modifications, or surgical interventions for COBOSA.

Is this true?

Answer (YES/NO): NO